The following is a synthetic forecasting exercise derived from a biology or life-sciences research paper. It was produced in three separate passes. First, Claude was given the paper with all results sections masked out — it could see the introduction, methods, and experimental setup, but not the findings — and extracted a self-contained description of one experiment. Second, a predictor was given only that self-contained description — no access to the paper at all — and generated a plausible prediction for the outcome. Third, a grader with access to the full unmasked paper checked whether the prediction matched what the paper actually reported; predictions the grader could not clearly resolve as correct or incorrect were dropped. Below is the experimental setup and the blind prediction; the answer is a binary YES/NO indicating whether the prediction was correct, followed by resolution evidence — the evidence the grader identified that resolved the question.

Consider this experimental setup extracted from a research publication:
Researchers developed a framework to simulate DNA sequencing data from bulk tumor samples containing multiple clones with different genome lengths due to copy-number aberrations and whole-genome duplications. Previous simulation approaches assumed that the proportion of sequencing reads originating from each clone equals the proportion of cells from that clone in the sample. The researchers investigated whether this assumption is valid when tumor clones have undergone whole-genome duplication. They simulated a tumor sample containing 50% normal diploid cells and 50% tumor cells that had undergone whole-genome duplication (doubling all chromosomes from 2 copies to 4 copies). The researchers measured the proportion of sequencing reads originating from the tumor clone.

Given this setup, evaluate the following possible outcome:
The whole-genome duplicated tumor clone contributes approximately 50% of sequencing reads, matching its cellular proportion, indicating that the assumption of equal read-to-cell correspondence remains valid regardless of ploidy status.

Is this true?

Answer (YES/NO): NO